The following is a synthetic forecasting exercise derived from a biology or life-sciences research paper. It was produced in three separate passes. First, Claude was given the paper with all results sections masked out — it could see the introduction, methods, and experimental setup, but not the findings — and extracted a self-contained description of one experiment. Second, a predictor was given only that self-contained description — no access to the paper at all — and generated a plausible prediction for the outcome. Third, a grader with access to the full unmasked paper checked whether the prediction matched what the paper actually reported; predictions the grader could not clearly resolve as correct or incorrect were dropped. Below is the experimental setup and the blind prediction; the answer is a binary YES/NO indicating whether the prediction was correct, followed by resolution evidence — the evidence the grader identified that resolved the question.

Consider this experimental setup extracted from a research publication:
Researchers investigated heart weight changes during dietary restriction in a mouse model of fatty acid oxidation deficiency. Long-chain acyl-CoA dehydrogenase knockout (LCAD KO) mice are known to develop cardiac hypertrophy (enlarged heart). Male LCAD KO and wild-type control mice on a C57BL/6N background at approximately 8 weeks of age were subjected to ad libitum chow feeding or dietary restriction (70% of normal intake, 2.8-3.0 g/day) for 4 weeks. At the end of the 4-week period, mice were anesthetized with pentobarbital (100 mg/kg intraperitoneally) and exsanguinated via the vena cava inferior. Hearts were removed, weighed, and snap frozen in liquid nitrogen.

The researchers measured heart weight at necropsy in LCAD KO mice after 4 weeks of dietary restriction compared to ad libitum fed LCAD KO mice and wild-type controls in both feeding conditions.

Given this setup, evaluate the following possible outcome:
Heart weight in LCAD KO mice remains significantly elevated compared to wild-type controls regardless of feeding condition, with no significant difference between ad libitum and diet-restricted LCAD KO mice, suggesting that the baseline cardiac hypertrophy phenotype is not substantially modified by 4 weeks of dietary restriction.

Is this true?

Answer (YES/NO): NO